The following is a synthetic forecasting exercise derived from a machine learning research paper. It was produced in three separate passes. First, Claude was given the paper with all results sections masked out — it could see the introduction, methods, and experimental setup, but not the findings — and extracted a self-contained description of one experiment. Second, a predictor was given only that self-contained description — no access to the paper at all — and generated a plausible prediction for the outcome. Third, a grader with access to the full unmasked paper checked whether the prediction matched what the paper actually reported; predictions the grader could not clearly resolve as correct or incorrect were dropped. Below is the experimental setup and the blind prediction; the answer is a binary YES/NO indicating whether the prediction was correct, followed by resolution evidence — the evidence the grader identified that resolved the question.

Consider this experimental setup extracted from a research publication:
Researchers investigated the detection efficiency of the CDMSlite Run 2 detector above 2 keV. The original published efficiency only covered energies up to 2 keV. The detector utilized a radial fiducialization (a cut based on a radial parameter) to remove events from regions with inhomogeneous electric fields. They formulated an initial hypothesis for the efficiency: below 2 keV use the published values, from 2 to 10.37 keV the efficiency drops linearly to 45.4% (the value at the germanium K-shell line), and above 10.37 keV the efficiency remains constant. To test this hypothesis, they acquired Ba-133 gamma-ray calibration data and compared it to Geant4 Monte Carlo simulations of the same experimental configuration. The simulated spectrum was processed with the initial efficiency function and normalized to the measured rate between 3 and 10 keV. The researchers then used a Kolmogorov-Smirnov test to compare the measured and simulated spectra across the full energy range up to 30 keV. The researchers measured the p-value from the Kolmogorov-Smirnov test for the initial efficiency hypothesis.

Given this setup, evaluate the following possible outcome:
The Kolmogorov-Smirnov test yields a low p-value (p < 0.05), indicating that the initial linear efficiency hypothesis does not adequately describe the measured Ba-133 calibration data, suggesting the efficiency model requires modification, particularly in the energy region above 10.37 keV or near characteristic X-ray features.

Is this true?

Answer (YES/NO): YES